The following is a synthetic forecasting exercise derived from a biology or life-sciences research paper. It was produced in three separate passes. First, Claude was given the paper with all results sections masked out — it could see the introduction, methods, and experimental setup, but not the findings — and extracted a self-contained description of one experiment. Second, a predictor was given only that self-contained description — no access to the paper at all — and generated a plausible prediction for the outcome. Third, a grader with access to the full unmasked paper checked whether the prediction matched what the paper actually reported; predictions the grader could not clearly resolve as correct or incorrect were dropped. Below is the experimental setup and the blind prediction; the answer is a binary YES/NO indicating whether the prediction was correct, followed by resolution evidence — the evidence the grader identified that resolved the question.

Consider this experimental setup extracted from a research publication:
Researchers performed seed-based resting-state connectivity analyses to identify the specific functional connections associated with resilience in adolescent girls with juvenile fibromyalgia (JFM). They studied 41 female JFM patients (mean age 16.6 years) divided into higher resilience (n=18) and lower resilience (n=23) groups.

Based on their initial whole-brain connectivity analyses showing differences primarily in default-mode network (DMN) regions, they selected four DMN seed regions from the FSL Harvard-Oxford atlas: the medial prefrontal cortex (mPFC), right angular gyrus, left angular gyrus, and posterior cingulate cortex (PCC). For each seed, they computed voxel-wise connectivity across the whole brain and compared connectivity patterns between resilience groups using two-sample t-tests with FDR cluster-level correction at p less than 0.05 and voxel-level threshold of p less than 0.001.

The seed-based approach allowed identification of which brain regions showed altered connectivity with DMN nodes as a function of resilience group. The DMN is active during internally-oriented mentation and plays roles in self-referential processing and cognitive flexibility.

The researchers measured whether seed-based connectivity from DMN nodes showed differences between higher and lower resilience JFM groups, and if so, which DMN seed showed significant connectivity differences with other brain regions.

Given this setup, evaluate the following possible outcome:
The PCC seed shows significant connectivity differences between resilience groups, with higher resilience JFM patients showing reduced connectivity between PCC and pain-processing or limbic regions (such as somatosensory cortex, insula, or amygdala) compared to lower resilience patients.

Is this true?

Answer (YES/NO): NO